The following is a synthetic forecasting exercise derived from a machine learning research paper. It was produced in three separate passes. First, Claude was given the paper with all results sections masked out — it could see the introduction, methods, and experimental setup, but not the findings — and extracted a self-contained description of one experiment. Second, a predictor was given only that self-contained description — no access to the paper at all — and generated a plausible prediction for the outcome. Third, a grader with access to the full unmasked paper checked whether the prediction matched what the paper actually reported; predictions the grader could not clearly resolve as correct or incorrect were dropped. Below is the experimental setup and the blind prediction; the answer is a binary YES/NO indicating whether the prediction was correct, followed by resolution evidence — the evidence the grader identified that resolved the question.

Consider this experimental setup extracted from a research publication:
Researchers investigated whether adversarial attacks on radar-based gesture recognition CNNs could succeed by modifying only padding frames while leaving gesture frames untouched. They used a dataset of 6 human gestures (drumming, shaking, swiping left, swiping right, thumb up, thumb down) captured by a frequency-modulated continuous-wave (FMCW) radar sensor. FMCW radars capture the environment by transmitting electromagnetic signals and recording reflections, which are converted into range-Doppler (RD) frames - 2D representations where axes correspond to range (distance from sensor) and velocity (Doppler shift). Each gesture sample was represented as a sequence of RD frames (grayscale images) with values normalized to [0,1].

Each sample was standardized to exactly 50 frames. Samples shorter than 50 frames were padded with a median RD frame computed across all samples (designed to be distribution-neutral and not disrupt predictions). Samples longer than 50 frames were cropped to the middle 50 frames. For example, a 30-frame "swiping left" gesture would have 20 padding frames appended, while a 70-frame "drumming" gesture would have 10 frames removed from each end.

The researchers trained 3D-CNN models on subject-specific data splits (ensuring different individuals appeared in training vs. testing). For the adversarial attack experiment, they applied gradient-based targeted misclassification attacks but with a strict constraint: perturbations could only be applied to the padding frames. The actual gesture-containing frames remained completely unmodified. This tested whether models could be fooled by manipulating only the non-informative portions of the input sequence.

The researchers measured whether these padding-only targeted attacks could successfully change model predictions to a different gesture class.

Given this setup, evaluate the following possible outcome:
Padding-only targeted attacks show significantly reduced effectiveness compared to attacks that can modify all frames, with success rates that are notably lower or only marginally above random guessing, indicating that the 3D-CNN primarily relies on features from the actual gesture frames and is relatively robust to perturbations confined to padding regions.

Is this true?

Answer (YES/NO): NO